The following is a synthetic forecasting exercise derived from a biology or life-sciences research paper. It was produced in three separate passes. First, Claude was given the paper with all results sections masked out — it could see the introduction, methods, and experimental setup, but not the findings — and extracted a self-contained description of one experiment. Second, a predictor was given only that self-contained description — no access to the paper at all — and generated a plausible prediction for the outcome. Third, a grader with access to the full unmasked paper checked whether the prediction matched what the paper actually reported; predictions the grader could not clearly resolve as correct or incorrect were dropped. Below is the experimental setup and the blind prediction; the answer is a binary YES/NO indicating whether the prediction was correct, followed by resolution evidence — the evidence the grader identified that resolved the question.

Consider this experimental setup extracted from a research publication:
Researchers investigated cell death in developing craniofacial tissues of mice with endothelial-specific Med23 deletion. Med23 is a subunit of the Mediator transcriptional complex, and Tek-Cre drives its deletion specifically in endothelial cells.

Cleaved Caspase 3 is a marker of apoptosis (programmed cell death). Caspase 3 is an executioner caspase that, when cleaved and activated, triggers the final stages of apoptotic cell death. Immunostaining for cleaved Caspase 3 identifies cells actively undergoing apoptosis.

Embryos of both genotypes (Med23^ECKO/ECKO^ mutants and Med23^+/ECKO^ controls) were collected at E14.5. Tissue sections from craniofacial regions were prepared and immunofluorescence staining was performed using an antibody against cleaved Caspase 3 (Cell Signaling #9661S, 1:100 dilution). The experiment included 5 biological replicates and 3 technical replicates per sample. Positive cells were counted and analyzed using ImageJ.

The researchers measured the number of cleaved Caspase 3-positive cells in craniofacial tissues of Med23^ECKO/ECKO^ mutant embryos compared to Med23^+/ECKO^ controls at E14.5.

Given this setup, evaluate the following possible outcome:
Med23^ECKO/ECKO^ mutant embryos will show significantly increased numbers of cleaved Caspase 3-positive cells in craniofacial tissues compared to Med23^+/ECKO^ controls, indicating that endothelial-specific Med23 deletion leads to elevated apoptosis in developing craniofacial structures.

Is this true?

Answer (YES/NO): NO